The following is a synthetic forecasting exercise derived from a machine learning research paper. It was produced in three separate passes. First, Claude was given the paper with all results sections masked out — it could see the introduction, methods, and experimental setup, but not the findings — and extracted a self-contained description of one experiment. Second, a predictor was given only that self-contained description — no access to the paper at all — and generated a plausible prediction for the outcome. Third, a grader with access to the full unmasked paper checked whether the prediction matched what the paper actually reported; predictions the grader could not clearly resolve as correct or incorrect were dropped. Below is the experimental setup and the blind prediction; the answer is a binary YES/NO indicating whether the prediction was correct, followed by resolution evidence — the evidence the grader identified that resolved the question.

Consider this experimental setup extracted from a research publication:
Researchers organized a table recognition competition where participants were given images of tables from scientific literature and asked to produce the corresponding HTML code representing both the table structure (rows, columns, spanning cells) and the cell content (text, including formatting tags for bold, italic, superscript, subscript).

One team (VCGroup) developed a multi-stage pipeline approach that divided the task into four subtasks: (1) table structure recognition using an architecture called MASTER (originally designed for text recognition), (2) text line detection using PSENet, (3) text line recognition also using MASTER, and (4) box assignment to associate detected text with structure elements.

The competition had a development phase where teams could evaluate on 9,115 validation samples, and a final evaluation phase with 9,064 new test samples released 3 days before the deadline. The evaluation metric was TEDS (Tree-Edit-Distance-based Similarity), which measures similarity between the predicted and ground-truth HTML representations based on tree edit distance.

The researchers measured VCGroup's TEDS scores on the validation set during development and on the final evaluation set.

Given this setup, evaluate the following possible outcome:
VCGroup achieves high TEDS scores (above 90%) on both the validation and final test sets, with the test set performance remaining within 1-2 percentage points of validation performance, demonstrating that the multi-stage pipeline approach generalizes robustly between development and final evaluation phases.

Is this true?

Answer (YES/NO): YES